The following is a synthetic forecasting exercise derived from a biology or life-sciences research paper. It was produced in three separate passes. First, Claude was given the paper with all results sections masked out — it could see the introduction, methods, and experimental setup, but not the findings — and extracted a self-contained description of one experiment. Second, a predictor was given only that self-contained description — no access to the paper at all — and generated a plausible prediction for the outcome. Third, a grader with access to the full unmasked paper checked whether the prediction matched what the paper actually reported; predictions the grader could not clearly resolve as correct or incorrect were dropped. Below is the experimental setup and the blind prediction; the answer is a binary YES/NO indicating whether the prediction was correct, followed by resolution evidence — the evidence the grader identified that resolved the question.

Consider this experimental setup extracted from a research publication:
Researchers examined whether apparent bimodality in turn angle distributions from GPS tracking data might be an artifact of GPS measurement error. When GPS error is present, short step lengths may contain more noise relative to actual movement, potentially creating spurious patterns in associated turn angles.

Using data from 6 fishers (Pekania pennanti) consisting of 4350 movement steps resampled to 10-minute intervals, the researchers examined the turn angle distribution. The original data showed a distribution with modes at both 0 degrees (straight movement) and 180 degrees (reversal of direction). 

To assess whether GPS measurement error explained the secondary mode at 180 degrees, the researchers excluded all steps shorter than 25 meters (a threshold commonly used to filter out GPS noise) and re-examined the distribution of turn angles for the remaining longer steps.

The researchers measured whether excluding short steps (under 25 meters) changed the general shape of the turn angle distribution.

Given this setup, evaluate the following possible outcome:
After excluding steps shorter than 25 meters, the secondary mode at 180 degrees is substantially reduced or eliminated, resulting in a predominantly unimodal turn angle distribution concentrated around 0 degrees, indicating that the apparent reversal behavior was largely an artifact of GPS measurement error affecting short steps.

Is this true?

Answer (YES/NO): NO